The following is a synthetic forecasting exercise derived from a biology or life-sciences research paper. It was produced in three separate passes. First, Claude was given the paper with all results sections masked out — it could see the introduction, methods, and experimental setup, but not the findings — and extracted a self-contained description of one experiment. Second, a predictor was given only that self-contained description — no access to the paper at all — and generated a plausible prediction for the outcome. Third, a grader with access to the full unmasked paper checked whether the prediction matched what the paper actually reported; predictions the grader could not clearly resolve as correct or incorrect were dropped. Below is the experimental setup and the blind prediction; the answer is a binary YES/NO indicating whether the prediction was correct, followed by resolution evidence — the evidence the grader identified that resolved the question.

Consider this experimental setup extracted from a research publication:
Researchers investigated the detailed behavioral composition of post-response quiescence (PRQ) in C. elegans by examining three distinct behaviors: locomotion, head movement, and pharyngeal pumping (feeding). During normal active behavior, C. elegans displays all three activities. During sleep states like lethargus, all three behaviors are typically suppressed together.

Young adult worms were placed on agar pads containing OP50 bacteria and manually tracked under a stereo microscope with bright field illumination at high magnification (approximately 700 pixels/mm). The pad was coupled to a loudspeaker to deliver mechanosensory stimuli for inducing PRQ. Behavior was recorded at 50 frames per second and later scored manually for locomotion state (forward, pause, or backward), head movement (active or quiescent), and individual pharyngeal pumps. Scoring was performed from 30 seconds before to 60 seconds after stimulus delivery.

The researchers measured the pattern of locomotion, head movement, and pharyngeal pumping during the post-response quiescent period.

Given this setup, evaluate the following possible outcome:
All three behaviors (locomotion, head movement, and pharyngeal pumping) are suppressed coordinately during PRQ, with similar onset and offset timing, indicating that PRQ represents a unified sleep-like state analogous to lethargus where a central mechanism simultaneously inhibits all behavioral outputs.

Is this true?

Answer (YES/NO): NO